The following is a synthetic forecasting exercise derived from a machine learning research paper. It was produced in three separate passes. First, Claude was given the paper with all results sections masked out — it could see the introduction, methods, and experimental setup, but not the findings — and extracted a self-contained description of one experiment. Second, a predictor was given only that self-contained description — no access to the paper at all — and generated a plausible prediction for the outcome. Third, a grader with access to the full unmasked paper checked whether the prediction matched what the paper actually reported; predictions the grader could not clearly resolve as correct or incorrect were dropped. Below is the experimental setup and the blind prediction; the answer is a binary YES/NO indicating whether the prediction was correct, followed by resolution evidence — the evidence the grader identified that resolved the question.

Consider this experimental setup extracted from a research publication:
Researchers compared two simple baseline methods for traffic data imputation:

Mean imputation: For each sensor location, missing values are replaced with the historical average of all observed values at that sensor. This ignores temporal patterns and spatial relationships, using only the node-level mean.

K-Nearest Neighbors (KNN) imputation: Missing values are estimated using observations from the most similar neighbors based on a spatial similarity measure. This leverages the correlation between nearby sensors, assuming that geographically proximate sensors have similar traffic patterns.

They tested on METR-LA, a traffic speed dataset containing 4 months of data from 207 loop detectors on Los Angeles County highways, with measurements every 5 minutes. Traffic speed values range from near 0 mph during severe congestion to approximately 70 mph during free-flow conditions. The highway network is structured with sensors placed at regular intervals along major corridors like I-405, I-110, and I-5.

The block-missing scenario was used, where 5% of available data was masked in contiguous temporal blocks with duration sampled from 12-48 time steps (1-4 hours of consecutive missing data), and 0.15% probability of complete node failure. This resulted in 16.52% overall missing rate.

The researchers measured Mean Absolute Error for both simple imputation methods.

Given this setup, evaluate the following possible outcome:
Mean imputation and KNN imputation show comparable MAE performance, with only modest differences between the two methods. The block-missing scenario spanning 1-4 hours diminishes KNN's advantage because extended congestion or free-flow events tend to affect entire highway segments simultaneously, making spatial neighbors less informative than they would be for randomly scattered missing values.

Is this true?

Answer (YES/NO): NO